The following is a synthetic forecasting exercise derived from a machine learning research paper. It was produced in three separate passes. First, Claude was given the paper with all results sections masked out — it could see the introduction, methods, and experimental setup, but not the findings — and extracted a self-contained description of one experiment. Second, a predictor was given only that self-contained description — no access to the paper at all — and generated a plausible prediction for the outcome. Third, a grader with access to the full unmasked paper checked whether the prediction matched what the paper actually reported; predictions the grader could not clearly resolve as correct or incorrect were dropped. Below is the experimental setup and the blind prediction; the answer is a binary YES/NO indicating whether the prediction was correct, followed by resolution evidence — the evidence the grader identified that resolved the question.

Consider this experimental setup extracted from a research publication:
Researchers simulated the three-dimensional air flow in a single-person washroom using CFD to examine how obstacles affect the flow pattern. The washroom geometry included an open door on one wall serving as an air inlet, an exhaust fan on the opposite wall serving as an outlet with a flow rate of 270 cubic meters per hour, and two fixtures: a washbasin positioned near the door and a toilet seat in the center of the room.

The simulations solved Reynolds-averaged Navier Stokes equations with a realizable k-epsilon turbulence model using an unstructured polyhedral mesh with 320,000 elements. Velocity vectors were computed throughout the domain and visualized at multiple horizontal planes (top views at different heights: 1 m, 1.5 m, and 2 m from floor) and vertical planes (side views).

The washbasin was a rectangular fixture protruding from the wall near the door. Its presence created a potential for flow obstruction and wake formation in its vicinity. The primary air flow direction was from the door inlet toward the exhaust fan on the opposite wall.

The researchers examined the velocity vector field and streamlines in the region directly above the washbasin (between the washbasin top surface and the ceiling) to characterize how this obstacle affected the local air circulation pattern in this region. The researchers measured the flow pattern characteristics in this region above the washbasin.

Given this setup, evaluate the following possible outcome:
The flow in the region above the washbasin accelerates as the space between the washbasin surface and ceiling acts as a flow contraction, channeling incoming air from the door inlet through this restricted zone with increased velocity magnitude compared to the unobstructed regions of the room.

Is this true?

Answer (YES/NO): NO